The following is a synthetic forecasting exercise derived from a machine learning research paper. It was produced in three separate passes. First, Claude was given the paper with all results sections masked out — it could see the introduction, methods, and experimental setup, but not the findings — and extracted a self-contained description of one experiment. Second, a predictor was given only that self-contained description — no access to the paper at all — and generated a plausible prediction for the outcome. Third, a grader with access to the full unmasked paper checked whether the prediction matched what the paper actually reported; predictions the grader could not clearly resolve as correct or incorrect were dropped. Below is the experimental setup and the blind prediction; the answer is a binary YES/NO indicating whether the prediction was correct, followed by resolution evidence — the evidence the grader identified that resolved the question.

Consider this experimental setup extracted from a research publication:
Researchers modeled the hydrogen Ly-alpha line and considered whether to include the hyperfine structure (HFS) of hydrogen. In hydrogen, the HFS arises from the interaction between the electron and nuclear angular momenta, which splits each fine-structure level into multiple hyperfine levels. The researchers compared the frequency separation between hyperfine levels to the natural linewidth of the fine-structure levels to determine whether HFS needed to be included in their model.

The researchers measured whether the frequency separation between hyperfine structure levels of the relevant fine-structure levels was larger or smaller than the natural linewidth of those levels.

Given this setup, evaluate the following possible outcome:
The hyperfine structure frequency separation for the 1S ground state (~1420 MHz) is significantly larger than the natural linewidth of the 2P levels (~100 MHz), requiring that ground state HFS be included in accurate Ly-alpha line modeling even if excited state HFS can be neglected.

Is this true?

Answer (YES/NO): NO